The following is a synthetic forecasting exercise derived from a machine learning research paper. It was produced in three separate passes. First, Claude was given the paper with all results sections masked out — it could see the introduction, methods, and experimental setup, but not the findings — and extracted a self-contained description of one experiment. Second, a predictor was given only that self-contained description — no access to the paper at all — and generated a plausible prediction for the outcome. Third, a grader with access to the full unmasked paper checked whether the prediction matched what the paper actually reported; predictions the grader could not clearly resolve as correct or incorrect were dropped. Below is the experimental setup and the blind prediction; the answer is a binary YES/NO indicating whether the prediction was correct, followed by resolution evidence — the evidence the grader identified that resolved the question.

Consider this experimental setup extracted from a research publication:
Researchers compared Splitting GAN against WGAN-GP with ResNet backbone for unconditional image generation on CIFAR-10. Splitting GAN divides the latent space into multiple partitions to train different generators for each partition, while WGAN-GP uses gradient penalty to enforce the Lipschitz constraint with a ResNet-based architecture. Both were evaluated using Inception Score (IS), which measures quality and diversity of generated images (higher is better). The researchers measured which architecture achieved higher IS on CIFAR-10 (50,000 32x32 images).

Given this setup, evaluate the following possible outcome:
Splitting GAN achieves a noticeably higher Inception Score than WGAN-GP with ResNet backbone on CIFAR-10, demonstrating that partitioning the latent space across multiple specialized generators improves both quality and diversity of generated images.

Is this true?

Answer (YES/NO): NO